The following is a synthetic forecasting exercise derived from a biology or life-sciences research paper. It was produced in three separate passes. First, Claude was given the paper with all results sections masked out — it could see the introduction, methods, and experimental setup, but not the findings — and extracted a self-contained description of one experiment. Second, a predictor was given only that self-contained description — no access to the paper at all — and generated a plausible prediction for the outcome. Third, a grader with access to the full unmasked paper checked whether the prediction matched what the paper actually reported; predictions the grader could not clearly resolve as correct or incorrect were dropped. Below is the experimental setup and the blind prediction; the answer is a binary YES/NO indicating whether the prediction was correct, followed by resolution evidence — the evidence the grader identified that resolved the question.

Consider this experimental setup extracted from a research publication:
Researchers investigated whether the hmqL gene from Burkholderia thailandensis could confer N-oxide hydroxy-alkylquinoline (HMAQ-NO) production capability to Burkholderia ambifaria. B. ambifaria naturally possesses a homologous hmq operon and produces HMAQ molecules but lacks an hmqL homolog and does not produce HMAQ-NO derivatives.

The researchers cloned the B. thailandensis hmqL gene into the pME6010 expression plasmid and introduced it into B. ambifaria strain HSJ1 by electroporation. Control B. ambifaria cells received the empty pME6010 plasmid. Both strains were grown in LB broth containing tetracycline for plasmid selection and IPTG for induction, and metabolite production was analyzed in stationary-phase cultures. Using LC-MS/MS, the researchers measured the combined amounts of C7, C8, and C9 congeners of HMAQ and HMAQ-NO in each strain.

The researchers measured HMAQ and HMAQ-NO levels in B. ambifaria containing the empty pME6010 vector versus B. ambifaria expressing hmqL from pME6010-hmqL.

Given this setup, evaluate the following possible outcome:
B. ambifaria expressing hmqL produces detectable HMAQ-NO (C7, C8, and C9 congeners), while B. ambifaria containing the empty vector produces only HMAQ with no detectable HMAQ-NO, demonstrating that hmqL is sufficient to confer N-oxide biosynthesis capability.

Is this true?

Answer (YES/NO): YES